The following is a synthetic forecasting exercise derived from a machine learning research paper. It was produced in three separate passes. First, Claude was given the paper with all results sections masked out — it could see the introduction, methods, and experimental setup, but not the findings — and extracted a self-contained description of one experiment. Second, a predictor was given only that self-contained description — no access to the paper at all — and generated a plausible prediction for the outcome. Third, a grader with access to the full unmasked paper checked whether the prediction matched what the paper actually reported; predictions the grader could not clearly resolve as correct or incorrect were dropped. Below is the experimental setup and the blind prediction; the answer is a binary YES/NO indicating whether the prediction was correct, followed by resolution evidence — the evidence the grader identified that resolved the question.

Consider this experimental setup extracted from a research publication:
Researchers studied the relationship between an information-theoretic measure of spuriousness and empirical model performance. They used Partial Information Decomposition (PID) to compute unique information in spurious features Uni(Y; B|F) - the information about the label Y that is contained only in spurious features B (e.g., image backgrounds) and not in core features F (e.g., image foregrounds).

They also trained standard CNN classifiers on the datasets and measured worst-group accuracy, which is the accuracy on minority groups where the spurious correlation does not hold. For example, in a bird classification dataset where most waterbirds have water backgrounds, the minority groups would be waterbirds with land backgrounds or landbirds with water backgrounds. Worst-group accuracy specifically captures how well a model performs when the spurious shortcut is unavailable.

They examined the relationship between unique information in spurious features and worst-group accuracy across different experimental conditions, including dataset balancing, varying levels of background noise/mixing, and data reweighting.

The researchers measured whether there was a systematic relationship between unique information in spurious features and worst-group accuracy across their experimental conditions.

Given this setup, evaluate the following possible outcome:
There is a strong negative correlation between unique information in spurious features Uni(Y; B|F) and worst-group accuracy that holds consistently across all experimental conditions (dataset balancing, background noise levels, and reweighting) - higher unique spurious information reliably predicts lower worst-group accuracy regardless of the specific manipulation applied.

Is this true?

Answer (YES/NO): YES